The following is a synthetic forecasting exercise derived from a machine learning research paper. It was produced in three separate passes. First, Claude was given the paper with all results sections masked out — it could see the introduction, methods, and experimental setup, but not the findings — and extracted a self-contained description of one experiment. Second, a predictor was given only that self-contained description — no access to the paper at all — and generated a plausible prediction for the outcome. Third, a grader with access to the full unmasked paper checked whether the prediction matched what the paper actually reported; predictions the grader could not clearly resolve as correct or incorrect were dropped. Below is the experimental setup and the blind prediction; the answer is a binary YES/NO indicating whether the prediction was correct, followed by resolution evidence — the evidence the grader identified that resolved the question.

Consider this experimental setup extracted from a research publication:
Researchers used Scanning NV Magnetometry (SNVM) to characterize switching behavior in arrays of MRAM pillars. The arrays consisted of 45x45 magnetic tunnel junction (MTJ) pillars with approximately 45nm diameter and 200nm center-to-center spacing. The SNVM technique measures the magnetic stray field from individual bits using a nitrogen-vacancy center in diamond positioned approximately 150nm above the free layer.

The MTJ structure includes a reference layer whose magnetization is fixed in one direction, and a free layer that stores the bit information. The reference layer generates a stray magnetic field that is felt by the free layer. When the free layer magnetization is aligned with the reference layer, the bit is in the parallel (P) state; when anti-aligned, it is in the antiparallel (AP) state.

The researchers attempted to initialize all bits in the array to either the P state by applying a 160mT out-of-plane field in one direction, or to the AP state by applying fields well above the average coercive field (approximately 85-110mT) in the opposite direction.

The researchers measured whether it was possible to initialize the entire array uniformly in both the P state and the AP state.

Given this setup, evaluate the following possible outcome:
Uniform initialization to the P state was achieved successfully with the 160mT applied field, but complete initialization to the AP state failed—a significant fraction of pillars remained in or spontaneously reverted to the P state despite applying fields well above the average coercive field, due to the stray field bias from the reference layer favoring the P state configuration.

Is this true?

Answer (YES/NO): YES